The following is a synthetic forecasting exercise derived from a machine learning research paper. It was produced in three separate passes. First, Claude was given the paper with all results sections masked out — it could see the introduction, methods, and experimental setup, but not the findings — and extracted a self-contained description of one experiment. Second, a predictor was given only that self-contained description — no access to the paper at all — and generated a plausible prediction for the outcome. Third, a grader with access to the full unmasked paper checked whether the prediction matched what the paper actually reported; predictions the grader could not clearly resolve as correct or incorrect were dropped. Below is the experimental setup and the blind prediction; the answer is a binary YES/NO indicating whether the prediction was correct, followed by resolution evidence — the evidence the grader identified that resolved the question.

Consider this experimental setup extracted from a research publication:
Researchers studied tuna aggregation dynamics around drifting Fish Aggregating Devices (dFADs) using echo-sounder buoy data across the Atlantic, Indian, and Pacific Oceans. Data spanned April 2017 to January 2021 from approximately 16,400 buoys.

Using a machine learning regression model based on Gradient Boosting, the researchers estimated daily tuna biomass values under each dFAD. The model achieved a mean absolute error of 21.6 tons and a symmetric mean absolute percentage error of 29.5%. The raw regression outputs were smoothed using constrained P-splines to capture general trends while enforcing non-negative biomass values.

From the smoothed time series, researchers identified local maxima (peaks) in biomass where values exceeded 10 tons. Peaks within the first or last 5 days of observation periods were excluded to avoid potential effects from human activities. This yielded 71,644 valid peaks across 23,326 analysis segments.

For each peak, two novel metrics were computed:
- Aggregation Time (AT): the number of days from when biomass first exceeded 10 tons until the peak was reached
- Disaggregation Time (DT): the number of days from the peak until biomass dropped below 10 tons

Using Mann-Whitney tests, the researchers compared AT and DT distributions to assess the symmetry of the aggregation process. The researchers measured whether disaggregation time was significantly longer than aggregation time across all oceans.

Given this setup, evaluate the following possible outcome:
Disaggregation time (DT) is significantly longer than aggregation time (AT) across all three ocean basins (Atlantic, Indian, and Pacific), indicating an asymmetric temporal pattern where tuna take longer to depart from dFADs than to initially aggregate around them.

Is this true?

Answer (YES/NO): NO